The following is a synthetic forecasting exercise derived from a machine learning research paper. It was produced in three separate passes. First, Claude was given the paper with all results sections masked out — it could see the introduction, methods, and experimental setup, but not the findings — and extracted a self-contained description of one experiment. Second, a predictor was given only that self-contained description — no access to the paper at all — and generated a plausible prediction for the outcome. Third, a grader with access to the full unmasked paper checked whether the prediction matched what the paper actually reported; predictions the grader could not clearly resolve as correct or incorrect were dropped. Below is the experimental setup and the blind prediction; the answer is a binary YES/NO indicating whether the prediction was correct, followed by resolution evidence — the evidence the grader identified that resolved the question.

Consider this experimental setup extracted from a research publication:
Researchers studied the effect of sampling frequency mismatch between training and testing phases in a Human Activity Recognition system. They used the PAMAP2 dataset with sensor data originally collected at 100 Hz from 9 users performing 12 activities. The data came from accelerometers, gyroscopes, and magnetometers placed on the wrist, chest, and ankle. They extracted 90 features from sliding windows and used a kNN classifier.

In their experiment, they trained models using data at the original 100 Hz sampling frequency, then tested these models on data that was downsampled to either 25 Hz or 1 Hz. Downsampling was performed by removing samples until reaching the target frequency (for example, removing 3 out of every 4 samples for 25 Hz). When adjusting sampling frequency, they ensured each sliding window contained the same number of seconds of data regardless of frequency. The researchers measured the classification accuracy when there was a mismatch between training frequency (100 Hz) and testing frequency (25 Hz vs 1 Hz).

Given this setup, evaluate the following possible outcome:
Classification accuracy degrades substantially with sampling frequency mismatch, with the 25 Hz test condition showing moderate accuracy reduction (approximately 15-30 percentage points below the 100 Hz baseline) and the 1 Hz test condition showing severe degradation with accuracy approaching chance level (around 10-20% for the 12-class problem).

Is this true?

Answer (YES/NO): NO